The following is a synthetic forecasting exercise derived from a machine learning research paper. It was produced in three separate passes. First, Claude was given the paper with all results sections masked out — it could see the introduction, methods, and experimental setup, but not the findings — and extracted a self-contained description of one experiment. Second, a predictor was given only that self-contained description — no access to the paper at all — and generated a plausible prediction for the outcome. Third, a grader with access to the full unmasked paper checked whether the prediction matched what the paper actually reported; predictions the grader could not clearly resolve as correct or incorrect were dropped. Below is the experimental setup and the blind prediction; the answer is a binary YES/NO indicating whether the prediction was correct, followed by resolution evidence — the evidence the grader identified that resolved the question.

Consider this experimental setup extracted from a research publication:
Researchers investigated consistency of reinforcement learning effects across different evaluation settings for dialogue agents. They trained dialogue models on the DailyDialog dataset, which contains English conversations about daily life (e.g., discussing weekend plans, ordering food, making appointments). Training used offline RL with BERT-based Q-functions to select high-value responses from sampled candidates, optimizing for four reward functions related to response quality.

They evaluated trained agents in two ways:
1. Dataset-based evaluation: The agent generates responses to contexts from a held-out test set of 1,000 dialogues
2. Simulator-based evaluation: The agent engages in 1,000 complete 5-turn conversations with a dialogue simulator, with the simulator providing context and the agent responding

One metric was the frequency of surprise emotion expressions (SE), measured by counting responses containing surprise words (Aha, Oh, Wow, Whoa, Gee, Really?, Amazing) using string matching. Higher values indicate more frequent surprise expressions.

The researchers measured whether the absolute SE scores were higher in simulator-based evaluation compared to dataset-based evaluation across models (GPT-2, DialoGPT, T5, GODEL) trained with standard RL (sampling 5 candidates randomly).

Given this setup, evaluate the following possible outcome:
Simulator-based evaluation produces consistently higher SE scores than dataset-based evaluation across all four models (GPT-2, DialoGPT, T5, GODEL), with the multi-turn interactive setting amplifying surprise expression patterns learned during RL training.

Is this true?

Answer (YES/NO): YES